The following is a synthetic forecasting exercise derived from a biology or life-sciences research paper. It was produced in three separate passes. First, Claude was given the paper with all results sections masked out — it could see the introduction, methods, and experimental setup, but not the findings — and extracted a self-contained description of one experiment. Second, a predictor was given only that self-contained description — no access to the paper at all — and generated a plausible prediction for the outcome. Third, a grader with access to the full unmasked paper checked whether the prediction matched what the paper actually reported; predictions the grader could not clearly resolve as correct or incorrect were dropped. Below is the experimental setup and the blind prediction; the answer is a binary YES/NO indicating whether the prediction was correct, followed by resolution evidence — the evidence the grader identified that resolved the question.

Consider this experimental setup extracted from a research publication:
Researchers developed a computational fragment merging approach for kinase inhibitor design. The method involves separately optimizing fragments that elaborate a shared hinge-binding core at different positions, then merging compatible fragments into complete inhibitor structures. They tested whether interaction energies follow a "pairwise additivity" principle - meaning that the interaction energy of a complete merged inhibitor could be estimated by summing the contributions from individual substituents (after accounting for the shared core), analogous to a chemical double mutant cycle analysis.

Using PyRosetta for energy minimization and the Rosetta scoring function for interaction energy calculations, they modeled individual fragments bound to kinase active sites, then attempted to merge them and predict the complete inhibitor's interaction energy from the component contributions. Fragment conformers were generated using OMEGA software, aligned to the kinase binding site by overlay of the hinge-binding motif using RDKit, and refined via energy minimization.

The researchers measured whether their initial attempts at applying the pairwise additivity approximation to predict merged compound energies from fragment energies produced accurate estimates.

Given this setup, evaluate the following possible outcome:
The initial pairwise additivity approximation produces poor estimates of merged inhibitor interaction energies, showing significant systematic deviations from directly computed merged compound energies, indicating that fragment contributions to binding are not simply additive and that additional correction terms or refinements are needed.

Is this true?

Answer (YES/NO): NO